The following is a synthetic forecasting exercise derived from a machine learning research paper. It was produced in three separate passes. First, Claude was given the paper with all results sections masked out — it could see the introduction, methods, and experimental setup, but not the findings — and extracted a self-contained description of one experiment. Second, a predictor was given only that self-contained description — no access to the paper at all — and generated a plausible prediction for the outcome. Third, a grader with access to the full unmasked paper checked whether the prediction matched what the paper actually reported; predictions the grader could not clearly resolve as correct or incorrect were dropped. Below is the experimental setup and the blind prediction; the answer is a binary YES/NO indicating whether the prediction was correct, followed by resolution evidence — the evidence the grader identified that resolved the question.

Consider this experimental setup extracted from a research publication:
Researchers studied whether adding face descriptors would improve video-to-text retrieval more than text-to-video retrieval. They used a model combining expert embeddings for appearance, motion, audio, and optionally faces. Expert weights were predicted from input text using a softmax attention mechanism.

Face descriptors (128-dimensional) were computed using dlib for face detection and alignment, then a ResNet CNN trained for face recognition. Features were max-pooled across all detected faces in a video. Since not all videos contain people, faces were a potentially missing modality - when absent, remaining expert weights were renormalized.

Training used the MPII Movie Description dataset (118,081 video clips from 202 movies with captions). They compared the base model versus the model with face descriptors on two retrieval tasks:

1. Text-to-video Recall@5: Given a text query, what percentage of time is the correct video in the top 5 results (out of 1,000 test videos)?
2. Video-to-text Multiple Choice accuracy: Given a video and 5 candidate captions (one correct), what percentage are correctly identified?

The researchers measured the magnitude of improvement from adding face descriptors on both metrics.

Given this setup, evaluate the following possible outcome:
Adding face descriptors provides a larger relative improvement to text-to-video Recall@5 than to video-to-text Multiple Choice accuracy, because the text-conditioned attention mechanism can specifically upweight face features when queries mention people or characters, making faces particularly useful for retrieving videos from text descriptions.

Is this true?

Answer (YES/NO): NO